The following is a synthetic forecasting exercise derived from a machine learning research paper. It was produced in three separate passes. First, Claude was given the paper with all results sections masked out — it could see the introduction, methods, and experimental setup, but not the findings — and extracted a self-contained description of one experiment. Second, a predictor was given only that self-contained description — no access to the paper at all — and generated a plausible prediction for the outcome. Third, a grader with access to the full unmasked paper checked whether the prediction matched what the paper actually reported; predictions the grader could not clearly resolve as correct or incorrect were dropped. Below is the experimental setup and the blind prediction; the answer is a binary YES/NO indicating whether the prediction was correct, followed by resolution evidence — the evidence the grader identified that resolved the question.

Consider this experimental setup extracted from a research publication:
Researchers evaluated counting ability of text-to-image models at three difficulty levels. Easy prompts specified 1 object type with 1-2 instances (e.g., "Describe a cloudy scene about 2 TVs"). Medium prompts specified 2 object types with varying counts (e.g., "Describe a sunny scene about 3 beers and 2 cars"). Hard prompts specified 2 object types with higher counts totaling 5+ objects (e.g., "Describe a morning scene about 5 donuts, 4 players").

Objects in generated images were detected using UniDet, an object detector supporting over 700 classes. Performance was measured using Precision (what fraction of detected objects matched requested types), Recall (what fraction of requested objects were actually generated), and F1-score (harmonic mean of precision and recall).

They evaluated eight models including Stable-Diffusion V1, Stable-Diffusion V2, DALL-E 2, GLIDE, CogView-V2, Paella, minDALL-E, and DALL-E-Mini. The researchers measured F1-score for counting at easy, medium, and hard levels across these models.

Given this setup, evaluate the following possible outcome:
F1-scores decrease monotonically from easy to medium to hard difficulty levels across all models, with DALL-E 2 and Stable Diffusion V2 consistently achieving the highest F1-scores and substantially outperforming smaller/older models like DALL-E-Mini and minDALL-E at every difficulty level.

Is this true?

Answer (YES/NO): NO